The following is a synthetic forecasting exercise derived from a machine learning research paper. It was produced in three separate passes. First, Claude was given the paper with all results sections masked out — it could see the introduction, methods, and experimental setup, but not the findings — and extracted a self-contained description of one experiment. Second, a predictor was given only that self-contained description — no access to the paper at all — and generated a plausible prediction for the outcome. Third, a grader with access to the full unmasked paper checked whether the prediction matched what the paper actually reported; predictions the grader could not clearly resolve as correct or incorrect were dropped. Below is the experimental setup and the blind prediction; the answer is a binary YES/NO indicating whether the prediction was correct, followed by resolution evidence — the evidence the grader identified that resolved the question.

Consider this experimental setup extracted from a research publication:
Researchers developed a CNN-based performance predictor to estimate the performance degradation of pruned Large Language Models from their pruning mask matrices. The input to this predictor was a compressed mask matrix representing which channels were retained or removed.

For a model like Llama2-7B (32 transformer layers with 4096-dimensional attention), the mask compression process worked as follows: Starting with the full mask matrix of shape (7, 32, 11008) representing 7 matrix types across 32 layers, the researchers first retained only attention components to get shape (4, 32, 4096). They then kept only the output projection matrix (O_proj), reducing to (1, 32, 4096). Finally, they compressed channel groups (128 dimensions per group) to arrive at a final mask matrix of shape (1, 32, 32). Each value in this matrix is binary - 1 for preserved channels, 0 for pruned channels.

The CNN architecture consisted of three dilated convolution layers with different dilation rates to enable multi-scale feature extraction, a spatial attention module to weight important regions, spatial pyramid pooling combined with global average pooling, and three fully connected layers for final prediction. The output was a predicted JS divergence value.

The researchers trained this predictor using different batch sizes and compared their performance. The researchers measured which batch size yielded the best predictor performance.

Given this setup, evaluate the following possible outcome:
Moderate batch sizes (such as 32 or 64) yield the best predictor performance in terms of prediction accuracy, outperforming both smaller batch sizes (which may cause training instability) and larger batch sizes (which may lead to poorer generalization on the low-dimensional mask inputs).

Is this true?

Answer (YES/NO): NO